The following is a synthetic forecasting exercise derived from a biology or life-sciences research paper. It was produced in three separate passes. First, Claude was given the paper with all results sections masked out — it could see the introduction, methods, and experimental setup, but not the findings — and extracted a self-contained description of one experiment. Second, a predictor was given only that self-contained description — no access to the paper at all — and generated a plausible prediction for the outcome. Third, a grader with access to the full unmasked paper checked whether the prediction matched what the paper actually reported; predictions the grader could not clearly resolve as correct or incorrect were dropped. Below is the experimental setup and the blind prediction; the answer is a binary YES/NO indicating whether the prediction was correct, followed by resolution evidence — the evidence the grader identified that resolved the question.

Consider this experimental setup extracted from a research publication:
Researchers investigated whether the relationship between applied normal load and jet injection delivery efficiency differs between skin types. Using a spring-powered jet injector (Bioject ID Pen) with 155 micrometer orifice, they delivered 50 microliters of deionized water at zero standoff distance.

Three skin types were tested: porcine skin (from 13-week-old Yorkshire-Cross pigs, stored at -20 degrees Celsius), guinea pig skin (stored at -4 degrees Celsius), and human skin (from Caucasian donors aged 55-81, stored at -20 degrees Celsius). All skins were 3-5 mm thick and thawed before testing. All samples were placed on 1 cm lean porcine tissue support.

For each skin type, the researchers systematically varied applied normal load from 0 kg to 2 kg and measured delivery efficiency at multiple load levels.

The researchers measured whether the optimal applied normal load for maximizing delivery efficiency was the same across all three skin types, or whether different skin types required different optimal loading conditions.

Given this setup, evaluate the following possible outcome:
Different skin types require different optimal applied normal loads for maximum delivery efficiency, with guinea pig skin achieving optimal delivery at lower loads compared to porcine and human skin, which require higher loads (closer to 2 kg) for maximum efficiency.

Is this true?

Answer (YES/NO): NO